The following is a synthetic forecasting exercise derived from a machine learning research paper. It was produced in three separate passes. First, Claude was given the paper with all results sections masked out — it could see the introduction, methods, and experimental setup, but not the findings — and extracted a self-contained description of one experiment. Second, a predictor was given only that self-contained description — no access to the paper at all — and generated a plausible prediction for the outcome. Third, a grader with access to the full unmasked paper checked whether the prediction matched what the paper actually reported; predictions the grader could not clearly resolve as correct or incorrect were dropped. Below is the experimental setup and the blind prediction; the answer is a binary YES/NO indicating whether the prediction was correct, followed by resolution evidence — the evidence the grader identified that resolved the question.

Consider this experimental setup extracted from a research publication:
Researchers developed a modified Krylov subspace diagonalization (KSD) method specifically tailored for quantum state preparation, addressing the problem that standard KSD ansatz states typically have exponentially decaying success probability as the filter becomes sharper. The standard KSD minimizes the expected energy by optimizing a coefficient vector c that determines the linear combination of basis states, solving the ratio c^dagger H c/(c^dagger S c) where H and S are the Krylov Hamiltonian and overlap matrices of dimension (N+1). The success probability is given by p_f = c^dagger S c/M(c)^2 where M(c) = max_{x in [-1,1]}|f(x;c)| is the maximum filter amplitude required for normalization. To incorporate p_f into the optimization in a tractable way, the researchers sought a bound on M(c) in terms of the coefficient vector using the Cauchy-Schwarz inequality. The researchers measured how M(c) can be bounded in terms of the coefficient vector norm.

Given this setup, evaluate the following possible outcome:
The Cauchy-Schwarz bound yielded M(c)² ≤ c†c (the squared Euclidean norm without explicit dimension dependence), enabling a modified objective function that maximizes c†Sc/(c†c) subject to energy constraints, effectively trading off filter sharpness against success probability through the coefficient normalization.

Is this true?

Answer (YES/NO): NO